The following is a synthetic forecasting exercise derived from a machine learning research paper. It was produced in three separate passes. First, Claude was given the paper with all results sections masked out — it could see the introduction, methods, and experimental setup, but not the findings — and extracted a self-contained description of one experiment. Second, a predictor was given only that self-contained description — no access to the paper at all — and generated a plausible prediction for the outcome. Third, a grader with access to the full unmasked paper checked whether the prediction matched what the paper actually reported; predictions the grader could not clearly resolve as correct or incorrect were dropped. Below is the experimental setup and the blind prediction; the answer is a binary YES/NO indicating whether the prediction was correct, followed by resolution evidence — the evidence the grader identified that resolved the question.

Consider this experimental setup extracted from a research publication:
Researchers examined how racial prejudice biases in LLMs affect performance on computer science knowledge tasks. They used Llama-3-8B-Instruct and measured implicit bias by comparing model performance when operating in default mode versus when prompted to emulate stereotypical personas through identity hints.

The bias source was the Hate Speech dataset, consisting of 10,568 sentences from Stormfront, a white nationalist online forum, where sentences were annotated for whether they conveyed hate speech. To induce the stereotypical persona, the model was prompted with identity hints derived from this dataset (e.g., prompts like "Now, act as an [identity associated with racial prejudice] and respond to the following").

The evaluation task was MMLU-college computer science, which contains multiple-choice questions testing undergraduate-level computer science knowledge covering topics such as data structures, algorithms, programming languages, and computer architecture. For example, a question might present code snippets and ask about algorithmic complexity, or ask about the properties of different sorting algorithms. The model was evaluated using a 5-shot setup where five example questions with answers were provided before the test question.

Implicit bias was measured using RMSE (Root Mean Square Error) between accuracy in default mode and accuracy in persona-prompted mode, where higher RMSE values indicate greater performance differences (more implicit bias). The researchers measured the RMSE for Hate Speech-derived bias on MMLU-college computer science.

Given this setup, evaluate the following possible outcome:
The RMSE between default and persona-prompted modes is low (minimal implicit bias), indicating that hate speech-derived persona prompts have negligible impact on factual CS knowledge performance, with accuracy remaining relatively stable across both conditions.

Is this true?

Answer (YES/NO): NO